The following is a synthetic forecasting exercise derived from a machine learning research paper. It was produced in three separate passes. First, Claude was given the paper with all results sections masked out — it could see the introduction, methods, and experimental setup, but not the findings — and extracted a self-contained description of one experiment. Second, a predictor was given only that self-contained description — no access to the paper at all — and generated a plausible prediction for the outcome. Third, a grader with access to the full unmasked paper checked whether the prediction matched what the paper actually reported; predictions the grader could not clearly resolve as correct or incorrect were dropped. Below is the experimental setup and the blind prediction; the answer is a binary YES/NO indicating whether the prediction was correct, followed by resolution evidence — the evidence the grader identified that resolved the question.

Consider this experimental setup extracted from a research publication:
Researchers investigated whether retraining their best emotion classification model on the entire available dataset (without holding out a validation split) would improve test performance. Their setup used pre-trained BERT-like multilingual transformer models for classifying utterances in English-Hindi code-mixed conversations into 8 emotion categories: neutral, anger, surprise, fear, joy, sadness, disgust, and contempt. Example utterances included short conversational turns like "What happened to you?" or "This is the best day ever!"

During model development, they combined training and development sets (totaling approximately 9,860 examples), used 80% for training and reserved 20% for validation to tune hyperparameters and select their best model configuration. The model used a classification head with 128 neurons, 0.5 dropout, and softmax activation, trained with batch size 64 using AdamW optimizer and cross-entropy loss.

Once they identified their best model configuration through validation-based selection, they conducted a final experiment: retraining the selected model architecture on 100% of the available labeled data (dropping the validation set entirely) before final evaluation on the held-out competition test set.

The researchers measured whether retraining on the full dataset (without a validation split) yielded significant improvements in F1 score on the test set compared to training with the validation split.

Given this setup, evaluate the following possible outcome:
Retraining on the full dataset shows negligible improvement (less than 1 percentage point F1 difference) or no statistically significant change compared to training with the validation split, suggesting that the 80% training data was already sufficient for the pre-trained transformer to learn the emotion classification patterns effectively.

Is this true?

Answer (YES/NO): YES